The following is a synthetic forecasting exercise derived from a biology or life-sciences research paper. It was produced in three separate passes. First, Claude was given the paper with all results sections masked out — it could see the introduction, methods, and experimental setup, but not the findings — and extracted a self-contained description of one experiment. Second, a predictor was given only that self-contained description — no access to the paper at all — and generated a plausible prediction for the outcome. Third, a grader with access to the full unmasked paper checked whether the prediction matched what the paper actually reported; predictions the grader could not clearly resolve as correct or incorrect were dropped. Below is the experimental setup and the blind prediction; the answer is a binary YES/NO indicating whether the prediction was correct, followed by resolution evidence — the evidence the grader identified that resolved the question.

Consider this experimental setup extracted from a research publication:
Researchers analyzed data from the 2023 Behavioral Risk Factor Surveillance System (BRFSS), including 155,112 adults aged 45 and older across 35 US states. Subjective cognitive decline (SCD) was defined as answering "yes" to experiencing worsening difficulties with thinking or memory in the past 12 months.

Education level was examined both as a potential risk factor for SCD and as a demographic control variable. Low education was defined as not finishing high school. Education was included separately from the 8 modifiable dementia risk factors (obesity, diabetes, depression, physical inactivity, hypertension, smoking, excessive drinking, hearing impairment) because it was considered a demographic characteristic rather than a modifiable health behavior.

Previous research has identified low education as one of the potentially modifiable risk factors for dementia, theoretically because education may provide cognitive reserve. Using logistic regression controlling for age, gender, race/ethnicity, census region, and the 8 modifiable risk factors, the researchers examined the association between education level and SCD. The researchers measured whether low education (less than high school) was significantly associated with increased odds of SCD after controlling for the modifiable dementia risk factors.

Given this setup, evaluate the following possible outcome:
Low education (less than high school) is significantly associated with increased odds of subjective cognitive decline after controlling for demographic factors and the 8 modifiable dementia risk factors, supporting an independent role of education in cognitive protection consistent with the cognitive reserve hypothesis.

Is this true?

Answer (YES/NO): YES